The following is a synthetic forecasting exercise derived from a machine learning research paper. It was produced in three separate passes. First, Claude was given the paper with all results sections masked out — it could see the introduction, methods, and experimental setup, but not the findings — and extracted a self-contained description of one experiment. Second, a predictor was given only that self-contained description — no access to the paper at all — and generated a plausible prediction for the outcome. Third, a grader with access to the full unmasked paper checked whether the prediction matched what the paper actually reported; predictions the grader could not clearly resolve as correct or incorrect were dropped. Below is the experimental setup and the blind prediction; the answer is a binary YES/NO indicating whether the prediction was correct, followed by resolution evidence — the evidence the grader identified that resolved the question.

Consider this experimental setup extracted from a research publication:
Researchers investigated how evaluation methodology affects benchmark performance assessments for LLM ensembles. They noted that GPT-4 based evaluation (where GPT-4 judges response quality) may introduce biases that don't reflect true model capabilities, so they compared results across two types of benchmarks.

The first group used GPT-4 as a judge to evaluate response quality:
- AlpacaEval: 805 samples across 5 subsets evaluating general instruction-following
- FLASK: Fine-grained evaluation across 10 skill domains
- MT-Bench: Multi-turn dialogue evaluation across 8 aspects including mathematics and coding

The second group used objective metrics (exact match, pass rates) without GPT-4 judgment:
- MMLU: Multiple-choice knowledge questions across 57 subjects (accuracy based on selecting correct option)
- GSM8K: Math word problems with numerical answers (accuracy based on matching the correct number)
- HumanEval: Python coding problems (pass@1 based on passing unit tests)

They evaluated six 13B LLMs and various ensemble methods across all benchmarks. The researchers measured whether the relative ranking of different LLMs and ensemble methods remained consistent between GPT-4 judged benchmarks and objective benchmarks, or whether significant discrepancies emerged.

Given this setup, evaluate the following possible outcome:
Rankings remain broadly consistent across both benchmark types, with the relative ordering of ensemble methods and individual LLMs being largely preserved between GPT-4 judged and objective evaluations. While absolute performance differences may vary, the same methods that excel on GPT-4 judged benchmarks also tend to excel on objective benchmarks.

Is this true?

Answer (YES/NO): NO